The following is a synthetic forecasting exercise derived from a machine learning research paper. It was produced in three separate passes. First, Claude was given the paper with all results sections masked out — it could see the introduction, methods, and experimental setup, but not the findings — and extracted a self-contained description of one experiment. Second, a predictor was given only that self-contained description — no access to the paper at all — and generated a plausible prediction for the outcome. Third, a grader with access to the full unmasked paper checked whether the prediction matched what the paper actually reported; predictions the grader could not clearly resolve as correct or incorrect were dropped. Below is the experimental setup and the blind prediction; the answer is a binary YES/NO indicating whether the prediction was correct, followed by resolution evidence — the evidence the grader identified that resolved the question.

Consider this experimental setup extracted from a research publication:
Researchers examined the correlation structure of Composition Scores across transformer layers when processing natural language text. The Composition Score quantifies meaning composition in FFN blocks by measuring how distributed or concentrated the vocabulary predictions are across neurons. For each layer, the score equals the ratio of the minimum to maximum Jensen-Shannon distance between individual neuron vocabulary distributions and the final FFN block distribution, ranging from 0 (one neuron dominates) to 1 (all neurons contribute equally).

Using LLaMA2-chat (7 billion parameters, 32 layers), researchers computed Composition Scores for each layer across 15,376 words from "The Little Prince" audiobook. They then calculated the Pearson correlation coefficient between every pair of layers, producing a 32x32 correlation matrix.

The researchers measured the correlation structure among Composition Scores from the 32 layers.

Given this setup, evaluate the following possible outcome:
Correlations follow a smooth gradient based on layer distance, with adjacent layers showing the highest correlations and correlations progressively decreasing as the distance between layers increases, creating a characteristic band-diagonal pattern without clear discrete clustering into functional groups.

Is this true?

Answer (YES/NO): NO